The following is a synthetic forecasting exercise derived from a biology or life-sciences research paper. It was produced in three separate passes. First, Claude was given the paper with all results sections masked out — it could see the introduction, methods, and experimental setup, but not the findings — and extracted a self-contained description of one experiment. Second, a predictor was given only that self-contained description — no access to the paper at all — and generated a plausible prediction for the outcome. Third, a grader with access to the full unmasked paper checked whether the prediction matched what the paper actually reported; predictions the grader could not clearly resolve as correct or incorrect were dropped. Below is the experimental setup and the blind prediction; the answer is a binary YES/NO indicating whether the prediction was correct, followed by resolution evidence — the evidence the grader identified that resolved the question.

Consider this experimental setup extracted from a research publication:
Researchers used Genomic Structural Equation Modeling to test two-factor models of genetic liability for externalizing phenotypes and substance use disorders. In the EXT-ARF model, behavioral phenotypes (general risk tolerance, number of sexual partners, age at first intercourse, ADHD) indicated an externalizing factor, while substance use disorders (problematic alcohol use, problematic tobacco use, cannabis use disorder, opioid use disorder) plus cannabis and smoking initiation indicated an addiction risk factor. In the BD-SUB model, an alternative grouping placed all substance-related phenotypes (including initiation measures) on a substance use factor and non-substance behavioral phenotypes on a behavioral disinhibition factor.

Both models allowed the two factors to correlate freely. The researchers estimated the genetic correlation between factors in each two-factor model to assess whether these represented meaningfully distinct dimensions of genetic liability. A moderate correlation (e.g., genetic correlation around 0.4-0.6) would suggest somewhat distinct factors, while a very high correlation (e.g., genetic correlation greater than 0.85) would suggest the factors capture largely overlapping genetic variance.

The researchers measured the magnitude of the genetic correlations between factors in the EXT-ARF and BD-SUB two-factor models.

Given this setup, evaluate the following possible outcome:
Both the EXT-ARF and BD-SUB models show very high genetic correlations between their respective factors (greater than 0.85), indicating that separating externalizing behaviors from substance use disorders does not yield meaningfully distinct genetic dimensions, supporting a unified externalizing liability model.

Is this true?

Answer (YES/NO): YES